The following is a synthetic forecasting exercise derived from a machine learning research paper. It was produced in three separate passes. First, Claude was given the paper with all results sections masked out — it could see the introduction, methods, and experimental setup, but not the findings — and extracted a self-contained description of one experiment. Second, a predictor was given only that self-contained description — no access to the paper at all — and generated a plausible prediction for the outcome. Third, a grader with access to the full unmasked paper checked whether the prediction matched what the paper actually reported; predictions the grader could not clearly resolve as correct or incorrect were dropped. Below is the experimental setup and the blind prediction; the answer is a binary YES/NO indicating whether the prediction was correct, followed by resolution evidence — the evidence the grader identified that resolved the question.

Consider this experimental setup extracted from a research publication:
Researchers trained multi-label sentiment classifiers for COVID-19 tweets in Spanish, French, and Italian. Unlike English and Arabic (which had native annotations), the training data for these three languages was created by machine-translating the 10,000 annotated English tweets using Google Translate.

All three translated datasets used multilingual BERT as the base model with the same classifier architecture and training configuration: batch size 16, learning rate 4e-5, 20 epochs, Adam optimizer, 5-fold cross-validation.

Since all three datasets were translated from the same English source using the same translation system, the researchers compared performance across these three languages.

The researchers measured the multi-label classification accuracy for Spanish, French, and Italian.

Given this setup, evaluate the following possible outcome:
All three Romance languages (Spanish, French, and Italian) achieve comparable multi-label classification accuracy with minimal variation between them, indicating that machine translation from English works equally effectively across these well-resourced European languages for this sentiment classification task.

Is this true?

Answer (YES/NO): YES